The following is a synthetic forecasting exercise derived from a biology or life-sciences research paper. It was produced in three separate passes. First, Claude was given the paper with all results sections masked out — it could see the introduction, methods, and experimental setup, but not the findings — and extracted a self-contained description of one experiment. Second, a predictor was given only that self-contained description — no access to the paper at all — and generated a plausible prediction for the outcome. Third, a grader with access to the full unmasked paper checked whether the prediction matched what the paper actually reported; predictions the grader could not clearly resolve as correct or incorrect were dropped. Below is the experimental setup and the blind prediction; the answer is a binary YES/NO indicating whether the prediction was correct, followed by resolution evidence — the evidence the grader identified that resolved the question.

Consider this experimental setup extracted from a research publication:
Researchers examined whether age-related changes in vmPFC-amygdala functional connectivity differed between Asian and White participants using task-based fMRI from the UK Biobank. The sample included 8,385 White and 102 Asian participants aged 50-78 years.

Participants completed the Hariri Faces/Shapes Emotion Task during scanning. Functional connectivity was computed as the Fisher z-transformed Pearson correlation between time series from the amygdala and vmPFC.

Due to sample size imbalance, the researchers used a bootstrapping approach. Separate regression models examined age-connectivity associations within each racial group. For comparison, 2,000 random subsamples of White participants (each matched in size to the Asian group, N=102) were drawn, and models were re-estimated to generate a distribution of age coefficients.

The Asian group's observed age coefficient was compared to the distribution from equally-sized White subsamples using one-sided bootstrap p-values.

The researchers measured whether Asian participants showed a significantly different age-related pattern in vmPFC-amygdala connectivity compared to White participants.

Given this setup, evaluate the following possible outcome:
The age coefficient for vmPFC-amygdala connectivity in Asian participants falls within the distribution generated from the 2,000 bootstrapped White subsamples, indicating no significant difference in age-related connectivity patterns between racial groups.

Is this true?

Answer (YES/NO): YES